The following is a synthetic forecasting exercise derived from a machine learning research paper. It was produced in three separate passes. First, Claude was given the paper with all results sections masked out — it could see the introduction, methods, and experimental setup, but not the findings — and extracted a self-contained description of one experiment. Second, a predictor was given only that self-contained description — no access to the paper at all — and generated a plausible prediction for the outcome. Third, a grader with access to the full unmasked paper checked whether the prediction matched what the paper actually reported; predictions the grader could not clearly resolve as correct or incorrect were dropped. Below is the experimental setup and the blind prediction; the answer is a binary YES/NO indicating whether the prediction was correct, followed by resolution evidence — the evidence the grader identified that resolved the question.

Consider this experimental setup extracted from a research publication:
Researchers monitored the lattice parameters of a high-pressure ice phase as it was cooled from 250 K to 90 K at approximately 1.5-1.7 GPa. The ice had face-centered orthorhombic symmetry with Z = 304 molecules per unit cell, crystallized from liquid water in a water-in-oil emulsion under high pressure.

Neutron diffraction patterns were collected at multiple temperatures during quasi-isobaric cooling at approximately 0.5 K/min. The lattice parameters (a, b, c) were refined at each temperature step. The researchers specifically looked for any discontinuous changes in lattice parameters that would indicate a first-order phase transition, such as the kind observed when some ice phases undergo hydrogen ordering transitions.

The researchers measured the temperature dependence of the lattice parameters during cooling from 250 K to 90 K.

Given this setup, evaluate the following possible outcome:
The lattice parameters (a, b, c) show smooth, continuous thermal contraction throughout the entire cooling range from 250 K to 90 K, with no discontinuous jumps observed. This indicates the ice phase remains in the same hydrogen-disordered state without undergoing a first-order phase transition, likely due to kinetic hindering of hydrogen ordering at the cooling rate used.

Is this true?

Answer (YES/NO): YES